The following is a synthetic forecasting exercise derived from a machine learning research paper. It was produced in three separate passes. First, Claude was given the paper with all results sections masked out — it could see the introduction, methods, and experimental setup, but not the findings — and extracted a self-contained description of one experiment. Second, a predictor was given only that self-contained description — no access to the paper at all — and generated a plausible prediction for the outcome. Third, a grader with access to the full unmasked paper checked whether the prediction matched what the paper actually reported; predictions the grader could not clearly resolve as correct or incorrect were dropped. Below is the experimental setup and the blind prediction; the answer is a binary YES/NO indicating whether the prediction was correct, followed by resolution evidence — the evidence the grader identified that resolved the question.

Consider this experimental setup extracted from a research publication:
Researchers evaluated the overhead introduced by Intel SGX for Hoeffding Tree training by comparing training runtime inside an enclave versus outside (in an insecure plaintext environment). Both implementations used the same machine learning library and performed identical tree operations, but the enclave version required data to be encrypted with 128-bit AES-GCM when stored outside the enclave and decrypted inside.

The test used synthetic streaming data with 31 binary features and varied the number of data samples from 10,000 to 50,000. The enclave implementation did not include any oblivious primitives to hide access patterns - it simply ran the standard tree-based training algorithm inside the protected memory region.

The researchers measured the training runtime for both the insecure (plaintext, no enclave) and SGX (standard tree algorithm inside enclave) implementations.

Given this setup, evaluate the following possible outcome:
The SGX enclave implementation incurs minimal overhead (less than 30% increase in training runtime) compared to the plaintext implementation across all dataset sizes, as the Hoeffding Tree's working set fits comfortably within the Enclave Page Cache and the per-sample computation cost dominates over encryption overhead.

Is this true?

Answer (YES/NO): NO